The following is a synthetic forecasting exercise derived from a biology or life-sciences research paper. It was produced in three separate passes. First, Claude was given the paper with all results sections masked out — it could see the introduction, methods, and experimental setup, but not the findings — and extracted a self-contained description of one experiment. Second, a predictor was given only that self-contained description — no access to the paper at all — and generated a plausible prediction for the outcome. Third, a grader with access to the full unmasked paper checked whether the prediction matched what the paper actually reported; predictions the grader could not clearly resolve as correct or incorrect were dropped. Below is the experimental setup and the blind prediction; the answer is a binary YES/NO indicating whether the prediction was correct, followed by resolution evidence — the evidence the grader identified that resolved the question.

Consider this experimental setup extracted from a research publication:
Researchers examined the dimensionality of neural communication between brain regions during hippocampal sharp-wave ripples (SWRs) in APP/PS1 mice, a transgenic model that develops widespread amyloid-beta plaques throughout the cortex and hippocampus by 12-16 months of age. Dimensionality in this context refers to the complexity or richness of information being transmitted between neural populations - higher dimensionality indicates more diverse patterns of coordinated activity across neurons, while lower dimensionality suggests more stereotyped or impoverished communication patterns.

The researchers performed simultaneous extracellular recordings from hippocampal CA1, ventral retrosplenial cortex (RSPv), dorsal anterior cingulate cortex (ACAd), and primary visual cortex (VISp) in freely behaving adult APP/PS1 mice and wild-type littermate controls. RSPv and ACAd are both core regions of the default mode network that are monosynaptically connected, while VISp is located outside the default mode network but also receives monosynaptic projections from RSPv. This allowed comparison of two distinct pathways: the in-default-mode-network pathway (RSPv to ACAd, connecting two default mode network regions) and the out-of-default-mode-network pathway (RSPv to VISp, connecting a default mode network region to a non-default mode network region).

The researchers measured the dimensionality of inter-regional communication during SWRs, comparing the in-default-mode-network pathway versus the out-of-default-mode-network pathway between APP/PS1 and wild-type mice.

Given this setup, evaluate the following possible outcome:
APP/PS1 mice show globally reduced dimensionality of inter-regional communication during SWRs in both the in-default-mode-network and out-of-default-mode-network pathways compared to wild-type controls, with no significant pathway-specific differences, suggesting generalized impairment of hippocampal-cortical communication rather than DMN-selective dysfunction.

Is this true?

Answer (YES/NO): NO